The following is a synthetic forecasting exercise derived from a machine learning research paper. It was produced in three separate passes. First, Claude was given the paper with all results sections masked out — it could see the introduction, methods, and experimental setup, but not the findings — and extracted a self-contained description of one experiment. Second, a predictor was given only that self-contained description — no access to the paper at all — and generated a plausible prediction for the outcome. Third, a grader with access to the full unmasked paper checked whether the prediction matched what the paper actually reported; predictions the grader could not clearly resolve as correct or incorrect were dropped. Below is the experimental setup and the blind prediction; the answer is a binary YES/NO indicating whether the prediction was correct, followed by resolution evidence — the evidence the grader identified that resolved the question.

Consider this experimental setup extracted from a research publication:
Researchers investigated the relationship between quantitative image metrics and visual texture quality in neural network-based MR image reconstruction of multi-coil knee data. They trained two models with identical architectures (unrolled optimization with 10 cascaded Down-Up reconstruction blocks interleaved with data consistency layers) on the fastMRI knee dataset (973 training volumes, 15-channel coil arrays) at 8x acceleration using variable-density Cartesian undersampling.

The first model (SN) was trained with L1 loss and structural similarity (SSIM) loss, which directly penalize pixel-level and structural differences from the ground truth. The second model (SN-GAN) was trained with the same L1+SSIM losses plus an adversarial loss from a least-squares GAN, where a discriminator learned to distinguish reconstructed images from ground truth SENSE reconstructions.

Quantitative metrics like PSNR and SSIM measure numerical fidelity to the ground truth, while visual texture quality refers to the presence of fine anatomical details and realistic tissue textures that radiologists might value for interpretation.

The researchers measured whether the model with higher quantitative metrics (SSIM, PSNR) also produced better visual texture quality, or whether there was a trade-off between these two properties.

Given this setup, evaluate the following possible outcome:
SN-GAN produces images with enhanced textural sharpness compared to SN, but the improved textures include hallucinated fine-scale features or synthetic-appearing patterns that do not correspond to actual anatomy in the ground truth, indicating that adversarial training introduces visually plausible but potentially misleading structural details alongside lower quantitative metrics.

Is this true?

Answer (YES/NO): YES